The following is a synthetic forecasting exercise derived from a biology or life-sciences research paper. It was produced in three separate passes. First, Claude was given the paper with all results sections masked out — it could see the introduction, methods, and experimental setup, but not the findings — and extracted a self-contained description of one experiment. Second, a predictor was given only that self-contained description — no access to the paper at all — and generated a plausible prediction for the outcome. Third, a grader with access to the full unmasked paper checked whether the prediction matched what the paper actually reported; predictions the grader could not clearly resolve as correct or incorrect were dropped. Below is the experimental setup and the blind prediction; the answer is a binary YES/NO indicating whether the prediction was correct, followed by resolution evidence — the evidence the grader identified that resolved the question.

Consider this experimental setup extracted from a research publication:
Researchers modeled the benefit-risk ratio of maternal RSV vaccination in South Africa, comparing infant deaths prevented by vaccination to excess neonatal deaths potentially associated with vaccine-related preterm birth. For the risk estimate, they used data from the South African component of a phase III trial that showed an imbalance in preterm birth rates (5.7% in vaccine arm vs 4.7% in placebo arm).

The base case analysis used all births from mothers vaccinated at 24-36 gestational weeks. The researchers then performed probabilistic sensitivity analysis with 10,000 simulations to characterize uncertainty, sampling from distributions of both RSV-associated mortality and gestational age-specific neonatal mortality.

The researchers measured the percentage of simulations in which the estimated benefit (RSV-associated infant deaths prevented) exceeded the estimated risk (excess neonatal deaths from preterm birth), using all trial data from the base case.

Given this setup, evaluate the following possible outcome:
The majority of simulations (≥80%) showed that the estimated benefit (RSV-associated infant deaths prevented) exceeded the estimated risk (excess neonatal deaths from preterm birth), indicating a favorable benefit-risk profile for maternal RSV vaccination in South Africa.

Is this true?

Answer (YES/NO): NO